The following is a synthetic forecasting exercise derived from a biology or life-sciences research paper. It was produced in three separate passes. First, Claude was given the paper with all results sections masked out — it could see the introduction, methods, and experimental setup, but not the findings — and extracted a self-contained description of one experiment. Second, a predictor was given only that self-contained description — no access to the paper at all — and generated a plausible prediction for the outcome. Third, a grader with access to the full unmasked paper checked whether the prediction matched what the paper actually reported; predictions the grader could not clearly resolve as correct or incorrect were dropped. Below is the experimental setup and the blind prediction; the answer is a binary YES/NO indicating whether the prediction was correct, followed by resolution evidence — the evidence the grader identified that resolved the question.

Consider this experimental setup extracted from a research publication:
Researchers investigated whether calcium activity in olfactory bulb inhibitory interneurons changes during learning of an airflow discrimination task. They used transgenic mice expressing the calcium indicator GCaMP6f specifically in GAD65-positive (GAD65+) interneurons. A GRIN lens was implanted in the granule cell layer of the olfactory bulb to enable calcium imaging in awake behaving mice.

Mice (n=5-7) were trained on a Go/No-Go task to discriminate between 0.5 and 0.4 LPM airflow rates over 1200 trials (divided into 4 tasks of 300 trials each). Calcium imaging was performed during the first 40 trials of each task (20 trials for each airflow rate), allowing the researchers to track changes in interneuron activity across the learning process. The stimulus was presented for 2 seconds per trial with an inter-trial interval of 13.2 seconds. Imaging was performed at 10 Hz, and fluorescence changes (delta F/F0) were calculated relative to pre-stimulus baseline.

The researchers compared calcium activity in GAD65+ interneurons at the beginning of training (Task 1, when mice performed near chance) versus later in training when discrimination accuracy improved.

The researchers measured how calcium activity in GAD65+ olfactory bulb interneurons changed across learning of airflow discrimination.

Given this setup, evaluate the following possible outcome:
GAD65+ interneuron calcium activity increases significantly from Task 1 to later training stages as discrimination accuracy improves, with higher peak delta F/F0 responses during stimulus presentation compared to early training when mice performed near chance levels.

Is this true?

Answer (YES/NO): NO